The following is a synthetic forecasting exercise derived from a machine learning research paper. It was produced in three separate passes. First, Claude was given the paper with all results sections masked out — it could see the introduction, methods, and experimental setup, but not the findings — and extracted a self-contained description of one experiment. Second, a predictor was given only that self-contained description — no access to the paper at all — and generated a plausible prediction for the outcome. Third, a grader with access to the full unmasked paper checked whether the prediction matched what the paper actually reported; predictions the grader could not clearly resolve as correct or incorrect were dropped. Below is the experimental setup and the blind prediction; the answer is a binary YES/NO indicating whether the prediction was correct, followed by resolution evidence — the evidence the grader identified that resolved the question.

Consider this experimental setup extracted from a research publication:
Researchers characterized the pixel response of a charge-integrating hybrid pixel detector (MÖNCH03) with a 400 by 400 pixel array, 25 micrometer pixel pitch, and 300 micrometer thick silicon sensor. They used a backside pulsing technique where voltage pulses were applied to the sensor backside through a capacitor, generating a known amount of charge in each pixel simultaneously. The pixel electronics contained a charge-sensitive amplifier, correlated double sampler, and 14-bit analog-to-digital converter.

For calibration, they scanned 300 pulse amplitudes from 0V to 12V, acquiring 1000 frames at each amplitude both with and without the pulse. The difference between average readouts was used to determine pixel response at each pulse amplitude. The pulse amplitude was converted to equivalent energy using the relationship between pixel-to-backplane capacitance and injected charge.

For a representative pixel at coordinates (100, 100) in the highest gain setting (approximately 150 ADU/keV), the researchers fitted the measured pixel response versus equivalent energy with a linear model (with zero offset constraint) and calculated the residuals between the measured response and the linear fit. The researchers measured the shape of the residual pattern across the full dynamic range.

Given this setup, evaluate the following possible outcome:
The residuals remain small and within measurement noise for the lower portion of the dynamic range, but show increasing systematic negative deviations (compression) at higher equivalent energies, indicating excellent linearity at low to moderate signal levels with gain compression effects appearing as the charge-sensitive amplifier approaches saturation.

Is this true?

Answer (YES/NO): NO